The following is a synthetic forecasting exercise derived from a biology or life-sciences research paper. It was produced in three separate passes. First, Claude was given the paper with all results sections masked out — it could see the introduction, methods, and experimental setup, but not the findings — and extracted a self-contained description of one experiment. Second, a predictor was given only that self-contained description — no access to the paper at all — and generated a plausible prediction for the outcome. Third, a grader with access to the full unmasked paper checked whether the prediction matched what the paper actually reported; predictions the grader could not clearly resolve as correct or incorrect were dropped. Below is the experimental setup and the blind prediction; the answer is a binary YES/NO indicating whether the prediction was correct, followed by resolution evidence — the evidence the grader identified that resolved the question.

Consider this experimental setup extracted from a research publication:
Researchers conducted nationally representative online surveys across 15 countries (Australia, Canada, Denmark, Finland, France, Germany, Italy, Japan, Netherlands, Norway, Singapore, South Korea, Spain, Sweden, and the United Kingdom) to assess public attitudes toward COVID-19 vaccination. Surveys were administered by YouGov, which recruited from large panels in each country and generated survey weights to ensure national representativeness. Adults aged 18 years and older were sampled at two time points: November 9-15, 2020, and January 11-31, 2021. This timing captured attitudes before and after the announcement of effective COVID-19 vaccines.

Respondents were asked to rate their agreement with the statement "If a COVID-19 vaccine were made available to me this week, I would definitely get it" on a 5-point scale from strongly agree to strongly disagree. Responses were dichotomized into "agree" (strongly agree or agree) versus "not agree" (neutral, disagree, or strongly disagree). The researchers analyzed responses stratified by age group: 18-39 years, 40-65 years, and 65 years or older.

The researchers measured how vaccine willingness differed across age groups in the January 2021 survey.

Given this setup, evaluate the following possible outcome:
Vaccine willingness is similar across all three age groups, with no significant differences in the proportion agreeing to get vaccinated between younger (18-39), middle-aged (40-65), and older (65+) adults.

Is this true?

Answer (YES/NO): NO